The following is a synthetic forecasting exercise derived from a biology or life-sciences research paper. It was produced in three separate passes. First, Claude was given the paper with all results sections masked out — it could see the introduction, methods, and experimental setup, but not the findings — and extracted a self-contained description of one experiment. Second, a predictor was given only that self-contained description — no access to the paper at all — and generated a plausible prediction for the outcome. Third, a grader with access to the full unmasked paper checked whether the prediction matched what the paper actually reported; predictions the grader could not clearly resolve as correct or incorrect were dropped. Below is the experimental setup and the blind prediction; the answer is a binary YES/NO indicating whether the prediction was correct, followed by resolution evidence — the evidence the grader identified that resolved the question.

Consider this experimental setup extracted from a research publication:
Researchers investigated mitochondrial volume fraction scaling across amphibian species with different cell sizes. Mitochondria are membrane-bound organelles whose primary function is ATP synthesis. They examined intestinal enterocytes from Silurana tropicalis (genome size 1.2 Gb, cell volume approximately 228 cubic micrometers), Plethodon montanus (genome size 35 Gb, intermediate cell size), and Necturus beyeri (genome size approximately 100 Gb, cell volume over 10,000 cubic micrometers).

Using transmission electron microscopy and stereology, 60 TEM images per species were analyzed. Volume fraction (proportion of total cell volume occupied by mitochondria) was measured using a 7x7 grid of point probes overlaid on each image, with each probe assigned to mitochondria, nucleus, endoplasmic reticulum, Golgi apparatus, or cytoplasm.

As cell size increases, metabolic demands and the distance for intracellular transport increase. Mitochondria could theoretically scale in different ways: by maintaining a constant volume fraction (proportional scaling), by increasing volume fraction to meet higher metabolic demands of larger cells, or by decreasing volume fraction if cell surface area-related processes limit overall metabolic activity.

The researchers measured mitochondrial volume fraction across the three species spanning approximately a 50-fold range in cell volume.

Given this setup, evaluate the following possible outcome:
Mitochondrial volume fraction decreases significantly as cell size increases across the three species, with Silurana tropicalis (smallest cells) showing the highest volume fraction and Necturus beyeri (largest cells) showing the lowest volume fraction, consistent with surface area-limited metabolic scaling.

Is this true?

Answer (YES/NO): NO